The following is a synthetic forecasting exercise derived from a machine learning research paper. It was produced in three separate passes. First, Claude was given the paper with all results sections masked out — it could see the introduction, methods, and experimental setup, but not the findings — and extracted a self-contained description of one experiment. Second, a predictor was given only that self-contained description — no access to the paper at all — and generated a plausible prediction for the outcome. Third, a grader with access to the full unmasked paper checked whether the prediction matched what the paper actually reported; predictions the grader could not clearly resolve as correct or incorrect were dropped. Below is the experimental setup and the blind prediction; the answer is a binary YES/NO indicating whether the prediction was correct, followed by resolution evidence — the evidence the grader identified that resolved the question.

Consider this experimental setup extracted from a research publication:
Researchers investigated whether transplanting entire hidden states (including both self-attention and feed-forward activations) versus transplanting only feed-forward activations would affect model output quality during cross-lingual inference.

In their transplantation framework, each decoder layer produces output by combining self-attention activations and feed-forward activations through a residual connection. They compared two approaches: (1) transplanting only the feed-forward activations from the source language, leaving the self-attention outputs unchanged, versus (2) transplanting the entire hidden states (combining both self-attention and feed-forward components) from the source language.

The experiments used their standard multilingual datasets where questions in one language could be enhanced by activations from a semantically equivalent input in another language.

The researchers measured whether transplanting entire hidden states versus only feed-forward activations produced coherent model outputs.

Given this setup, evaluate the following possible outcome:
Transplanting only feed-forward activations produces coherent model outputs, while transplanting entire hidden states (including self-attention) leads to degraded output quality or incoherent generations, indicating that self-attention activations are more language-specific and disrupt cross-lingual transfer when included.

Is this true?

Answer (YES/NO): YES